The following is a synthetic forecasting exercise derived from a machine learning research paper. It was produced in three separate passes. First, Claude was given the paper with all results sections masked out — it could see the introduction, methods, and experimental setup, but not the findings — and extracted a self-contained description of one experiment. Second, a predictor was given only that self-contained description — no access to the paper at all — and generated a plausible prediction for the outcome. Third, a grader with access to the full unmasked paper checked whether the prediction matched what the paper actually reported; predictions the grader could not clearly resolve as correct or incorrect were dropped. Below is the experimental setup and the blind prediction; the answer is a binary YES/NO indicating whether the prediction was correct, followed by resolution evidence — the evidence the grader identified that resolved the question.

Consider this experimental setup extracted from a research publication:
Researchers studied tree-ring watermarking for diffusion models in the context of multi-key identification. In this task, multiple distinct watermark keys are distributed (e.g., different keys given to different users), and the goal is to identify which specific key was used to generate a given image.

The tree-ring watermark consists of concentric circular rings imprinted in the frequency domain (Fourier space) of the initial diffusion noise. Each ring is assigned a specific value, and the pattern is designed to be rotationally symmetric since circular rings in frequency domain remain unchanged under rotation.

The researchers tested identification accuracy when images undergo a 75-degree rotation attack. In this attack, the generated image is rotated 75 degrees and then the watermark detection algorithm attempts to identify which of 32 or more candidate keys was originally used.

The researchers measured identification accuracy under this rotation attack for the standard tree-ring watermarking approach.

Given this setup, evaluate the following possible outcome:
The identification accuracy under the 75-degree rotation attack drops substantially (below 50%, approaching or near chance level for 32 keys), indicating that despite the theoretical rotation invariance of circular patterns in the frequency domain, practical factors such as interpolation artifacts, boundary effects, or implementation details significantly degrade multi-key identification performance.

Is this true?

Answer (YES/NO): YES